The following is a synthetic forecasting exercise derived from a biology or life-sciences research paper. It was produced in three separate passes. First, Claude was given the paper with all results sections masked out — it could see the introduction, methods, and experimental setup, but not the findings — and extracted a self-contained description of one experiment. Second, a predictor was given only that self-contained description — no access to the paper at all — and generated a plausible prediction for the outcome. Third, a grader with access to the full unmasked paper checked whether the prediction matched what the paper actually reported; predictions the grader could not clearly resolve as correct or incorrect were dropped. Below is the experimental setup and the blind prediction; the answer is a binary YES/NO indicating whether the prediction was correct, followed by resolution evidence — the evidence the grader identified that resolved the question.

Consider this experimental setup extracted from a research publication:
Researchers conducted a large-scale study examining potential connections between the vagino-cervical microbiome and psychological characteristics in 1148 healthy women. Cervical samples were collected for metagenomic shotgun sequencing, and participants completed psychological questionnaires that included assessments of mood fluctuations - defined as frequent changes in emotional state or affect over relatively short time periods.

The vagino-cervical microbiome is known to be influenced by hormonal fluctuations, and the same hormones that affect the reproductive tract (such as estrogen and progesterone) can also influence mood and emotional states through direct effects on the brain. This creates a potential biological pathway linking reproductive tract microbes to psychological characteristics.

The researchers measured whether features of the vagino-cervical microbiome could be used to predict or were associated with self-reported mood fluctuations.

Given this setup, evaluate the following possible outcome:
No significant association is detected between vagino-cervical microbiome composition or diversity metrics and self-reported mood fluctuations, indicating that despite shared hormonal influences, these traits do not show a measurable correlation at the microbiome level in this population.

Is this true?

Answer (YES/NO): NO